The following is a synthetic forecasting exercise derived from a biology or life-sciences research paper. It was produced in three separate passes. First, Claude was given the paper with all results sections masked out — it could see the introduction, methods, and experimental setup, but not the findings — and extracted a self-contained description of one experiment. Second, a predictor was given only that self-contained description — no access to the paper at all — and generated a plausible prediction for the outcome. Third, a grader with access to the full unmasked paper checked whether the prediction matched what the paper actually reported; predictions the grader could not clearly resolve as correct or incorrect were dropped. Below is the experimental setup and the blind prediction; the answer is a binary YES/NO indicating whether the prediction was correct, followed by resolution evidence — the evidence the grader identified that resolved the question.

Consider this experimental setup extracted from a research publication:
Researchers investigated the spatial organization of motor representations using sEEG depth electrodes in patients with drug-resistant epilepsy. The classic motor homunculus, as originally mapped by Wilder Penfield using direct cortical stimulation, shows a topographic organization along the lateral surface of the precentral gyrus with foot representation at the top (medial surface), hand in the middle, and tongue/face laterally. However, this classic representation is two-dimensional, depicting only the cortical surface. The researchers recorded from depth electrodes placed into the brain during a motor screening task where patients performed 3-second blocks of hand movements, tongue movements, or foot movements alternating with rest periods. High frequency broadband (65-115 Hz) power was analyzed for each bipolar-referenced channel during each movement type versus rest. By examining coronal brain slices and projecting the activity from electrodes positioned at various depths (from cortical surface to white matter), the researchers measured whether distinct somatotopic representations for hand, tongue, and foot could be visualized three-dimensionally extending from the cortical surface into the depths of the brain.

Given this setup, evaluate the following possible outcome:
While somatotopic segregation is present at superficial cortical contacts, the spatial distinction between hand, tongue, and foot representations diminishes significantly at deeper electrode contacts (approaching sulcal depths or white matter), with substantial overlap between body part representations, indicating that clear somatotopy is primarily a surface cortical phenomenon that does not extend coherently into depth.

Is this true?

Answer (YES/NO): NO